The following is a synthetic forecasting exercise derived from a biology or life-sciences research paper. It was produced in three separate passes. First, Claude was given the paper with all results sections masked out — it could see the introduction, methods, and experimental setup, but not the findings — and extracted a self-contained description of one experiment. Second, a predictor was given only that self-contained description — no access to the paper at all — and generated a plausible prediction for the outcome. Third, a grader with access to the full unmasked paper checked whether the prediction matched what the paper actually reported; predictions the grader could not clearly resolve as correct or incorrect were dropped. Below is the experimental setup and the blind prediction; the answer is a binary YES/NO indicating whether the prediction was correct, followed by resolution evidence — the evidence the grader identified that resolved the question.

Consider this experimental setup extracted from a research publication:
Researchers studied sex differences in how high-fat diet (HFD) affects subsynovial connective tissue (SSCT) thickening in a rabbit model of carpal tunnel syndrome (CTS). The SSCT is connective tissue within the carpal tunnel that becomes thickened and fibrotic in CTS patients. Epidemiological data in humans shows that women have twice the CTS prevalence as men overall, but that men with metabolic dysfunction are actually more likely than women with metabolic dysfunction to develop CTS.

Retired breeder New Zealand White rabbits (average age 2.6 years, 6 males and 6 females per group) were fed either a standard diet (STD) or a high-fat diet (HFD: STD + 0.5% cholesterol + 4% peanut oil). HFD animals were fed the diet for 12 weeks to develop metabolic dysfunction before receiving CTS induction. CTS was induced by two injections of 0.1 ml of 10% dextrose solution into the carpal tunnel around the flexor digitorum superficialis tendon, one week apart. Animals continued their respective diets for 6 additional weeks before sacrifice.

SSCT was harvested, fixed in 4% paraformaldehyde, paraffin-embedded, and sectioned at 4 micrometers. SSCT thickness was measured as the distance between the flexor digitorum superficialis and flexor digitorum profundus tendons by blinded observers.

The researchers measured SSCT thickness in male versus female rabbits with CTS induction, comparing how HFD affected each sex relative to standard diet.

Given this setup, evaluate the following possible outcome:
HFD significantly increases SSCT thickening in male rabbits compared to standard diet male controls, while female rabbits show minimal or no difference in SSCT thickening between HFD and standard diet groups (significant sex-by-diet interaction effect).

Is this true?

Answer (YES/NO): YES